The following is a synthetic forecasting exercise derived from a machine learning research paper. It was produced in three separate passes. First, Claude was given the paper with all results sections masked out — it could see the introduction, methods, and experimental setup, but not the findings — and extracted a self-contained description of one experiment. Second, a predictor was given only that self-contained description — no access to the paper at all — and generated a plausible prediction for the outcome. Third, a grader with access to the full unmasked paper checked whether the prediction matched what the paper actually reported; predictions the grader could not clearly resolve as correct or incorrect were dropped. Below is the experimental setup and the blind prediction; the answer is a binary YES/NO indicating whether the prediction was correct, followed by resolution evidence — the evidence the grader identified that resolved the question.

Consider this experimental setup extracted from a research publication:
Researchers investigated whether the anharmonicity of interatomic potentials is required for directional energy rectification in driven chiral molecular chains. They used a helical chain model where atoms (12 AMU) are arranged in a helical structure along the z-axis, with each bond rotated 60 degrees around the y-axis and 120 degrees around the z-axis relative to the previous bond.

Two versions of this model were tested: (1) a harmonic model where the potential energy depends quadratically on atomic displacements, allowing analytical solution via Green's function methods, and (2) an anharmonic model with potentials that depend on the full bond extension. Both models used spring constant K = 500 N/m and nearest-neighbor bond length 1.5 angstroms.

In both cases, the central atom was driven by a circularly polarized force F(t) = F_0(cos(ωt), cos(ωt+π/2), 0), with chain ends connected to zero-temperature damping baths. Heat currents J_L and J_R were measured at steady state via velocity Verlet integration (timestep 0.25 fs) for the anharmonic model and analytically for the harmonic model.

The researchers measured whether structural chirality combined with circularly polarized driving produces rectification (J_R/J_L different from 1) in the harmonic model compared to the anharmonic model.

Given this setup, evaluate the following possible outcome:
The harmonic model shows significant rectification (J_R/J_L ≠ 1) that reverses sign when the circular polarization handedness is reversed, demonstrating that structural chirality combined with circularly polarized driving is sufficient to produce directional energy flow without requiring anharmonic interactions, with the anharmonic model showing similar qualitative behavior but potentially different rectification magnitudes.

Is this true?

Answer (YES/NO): YES